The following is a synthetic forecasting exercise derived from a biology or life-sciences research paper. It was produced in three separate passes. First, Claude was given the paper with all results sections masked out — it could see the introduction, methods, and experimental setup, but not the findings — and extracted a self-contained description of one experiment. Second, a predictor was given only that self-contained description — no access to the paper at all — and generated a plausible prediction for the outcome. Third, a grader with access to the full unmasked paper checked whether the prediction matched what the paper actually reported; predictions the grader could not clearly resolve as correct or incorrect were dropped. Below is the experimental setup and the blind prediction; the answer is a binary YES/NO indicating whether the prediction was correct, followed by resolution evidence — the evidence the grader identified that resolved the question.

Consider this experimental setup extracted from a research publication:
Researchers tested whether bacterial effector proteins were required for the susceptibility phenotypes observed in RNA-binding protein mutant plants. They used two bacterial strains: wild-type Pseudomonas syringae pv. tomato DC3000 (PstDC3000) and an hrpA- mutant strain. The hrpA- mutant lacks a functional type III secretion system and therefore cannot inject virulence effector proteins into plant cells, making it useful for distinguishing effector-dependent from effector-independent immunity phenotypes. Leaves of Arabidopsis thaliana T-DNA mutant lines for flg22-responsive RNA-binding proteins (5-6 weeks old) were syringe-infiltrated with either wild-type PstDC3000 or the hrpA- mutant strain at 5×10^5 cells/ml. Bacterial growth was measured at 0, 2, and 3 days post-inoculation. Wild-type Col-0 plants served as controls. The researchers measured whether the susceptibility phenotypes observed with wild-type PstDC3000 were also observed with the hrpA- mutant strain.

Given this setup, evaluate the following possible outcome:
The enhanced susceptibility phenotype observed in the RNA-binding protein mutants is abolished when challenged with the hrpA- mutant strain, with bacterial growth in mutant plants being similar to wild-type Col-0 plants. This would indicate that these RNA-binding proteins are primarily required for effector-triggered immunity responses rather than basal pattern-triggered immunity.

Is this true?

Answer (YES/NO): NO